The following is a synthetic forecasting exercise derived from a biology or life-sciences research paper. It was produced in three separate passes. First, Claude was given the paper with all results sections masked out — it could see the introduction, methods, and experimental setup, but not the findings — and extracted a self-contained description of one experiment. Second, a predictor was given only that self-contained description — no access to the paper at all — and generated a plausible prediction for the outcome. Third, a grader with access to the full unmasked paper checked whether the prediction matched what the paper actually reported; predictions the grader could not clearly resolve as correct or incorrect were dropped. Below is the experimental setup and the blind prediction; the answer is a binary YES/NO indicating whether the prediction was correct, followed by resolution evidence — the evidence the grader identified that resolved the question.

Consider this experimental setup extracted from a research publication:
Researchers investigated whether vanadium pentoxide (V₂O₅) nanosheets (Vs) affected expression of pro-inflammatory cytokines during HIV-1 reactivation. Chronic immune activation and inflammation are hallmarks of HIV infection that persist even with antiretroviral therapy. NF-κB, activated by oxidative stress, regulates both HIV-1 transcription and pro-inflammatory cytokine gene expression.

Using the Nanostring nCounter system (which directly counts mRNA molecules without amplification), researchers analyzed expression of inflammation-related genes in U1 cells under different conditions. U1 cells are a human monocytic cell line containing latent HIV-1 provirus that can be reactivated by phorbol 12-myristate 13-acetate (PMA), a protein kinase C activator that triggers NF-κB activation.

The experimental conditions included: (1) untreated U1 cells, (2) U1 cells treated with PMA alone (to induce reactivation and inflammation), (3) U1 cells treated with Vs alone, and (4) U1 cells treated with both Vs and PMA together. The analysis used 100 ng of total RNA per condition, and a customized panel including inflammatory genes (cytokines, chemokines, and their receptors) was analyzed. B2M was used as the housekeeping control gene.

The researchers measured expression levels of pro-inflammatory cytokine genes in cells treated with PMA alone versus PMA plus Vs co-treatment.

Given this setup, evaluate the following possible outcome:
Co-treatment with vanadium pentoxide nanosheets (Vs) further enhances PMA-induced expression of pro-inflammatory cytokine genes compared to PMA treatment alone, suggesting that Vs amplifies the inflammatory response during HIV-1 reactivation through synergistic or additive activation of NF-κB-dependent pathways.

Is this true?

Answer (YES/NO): NO